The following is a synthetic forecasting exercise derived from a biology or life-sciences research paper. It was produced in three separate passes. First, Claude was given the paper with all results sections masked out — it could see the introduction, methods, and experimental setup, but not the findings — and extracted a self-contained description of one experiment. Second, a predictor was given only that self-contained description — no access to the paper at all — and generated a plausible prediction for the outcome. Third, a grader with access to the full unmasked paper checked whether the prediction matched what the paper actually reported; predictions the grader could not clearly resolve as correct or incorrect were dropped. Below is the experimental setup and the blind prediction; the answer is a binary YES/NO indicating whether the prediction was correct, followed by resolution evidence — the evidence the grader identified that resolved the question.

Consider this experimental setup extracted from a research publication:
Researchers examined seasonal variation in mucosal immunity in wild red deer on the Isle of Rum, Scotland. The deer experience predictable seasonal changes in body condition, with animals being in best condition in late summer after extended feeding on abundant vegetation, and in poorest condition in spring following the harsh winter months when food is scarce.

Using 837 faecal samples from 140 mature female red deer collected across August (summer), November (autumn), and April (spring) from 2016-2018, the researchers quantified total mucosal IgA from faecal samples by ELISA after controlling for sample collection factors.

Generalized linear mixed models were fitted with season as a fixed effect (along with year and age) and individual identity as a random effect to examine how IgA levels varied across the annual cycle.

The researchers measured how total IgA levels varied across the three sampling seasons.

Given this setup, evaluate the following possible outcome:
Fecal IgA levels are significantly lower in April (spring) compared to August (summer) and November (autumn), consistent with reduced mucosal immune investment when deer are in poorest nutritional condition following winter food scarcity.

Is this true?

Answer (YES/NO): NO